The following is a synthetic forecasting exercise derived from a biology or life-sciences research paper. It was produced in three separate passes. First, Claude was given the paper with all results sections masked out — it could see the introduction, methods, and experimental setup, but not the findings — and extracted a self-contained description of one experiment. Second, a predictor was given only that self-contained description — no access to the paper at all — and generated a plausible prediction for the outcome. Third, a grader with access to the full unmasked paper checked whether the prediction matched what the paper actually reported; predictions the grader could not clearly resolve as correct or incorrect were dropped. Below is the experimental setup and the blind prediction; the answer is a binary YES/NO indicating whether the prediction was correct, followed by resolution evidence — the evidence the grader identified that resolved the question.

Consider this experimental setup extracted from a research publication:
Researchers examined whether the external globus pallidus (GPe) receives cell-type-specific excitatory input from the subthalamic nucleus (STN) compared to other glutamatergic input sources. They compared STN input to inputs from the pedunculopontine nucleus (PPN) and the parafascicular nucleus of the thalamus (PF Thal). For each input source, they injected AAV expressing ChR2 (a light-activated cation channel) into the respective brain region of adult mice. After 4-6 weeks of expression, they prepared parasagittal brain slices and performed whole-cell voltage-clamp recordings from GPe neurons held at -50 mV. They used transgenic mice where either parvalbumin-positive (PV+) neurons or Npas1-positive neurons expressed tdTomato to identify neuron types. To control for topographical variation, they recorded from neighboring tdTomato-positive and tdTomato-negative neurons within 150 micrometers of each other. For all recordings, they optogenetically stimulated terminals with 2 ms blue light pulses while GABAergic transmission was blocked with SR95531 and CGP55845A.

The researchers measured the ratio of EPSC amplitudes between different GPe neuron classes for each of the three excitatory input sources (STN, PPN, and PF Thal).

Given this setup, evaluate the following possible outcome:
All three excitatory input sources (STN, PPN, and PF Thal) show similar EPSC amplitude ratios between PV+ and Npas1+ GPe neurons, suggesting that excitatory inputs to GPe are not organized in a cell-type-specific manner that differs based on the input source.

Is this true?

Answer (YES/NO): NO